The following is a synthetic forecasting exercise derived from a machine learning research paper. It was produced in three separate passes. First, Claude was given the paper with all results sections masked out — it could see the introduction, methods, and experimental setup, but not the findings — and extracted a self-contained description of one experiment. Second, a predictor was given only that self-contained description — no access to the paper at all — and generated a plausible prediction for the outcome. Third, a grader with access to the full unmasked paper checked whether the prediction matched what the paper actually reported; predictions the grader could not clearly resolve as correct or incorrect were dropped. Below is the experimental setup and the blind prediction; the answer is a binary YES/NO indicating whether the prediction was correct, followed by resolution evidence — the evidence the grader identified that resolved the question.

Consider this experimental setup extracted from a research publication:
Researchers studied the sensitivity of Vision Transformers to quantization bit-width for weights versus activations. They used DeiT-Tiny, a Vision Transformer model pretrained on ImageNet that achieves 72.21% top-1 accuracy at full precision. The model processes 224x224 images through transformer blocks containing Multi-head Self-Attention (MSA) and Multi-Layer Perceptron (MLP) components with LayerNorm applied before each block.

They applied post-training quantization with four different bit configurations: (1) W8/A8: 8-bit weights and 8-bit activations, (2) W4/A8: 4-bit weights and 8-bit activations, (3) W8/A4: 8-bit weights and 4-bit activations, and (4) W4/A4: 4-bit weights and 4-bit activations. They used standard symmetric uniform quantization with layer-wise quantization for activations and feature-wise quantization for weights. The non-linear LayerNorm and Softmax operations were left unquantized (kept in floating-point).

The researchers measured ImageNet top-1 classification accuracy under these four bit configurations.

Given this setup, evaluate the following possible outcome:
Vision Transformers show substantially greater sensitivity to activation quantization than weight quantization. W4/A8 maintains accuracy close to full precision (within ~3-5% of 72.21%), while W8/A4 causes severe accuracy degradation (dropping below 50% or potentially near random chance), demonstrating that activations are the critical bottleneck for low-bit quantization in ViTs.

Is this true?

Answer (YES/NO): NO